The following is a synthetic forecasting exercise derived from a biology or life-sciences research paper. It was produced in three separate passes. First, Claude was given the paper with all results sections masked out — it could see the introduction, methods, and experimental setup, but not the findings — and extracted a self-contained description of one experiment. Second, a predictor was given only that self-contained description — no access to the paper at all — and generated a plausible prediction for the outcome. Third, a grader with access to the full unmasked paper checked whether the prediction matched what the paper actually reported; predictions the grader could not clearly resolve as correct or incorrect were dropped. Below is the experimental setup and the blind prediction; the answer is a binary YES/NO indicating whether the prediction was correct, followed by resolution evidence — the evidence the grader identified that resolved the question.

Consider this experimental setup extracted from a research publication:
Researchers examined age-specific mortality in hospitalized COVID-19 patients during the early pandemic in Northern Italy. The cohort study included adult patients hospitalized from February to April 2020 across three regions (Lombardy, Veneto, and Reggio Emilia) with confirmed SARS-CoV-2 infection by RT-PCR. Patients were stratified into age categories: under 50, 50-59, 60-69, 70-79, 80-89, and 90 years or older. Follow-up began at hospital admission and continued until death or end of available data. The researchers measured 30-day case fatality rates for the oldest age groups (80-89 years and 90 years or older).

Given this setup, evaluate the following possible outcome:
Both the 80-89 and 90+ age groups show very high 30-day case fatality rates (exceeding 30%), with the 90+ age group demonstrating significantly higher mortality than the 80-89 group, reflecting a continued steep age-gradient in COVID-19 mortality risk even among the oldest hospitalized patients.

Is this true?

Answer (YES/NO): YES